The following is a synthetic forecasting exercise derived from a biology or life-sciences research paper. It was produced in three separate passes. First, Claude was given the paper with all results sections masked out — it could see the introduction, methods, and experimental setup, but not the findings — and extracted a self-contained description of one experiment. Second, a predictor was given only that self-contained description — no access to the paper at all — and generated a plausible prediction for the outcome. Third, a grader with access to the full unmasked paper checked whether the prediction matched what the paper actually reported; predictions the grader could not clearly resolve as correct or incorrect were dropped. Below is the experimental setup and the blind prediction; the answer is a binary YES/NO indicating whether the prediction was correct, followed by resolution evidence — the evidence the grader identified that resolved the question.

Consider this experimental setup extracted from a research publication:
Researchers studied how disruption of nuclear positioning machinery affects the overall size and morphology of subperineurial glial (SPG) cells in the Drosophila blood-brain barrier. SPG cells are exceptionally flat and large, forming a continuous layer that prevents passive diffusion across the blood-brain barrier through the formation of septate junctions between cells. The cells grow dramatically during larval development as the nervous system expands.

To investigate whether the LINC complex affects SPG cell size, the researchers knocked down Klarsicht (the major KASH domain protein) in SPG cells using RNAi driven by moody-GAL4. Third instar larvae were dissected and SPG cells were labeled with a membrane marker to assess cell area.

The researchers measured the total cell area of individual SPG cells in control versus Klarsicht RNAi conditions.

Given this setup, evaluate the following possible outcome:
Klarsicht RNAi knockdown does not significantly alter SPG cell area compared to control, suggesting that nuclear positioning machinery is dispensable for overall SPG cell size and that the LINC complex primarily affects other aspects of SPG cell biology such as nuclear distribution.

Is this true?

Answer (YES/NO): NO